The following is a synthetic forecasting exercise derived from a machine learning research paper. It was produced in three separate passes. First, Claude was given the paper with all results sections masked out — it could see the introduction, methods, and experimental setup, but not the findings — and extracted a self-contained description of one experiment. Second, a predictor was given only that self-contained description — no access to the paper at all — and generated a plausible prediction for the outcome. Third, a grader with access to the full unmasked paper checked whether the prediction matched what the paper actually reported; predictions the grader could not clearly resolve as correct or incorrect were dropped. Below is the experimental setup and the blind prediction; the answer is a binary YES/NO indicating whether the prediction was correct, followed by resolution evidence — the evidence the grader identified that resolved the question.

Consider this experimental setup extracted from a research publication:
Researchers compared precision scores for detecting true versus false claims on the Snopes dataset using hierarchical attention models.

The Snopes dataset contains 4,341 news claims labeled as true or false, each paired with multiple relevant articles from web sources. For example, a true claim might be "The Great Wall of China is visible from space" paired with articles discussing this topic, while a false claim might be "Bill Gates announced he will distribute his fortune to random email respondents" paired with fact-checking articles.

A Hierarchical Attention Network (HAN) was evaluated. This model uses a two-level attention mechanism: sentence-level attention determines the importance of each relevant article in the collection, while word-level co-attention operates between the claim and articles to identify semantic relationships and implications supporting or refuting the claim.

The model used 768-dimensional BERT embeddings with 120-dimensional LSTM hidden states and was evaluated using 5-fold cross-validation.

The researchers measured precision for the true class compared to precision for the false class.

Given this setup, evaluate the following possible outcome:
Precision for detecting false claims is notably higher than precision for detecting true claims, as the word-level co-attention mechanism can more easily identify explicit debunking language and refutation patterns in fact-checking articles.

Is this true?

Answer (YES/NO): YES